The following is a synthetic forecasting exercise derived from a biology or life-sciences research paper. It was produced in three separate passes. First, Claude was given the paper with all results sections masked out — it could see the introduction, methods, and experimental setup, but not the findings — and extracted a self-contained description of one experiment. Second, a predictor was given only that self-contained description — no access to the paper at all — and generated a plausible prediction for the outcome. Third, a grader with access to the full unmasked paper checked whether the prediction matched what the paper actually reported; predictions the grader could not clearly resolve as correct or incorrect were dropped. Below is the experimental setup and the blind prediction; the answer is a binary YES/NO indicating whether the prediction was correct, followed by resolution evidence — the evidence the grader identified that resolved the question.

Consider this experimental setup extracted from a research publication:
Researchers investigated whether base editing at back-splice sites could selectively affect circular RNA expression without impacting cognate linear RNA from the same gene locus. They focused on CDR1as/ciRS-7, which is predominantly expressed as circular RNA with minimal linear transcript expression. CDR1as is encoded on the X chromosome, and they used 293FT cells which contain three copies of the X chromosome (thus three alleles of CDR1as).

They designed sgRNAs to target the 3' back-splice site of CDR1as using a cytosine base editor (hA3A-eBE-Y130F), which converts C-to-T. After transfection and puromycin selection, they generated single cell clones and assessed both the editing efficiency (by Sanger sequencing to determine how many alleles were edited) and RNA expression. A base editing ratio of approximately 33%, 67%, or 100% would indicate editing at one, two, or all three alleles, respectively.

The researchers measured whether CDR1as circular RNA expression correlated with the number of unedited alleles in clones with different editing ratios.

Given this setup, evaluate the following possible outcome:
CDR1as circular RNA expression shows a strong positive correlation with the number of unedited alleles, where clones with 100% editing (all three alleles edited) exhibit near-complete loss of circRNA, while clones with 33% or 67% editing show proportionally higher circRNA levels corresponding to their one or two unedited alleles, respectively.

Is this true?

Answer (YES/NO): NO